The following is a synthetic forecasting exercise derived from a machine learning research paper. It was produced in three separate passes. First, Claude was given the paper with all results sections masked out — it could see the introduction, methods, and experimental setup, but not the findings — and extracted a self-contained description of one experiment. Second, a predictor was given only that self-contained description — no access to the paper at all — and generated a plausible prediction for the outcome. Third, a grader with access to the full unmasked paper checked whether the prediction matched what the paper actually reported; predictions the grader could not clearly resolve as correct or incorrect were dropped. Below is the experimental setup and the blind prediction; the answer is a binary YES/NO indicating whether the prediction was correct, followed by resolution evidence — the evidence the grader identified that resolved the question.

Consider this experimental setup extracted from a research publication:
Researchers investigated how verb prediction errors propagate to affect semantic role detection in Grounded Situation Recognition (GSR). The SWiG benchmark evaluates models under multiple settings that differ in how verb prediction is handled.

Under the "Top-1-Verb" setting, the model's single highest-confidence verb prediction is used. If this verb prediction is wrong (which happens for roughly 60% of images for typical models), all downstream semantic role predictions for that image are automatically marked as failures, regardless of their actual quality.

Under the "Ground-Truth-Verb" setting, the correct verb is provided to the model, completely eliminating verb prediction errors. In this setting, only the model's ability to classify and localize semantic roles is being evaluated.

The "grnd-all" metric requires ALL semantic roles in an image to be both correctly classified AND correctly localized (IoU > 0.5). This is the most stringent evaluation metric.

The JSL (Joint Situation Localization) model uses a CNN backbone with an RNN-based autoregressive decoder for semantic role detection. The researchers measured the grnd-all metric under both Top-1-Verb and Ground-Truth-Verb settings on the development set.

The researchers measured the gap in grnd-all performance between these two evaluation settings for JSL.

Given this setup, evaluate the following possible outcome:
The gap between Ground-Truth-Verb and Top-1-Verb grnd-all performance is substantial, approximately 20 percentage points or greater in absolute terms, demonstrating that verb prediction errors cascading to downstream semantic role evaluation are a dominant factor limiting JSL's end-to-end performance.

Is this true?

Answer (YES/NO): NO